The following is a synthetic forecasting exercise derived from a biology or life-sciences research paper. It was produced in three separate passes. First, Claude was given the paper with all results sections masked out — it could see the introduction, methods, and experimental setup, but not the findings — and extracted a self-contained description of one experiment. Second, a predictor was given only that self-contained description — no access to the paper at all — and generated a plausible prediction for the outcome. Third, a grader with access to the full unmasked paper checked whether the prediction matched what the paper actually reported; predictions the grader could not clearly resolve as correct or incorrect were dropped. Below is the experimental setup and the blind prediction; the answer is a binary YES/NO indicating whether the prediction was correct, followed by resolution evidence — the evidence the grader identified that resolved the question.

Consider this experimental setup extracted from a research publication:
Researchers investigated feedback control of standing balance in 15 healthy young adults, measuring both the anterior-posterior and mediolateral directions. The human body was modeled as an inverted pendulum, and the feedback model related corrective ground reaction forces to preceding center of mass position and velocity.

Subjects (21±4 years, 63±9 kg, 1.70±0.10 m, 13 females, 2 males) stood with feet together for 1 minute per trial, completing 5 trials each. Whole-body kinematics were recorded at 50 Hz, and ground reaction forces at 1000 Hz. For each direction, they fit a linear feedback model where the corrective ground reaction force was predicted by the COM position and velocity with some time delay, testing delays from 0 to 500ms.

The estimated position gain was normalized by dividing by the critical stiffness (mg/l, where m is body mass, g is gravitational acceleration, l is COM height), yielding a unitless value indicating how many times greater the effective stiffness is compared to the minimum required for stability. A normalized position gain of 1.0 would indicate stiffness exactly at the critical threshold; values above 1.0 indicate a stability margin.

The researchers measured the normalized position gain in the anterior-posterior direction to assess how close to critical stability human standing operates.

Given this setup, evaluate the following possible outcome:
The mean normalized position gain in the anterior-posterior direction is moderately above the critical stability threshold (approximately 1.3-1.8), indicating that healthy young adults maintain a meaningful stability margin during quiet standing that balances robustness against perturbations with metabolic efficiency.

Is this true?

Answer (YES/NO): NO